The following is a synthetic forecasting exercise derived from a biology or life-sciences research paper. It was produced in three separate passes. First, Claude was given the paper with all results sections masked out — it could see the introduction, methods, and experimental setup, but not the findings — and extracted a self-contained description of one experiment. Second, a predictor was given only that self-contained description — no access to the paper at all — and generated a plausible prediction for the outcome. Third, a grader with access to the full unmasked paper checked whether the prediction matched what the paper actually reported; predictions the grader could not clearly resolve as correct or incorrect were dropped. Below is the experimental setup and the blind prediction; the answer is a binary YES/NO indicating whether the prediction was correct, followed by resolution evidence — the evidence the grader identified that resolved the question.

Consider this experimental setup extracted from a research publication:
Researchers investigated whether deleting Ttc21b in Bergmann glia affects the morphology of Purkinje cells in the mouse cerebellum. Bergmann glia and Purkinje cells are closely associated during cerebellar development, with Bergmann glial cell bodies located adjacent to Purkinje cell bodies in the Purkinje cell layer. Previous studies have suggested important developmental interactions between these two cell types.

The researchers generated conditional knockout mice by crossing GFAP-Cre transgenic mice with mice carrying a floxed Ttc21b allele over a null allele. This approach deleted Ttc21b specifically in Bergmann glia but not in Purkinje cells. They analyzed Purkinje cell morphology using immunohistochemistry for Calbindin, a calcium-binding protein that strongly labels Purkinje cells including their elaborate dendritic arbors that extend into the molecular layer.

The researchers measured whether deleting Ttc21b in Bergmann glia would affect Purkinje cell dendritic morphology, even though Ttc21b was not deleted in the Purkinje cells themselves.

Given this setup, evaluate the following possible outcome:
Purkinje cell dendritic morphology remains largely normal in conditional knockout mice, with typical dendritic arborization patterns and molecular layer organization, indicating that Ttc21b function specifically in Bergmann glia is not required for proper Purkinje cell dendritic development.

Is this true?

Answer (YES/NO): NO